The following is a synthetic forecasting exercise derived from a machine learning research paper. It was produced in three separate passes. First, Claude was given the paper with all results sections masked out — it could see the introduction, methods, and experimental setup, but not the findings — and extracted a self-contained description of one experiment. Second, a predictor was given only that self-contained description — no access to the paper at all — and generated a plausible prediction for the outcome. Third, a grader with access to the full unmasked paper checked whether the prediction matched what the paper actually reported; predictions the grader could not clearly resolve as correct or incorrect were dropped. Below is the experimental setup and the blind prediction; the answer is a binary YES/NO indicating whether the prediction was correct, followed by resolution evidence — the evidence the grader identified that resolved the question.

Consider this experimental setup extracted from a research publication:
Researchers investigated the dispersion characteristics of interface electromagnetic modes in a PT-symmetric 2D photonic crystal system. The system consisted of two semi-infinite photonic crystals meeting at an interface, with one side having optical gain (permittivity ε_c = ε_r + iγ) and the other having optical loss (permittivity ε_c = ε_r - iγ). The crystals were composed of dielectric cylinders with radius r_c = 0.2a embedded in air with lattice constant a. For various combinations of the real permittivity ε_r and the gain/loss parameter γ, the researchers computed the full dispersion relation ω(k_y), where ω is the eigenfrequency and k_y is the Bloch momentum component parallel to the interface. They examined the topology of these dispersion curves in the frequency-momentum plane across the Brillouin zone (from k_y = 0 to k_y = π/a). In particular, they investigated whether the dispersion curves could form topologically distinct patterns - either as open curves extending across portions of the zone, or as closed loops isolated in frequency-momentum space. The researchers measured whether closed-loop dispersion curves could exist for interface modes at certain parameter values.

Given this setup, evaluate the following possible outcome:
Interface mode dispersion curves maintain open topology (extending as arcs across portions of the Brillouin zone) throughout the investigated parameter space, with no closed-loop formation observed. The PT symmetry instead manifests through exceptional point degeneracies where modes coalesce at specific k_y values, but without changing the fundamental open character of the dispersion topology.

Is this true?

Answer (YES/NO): NO